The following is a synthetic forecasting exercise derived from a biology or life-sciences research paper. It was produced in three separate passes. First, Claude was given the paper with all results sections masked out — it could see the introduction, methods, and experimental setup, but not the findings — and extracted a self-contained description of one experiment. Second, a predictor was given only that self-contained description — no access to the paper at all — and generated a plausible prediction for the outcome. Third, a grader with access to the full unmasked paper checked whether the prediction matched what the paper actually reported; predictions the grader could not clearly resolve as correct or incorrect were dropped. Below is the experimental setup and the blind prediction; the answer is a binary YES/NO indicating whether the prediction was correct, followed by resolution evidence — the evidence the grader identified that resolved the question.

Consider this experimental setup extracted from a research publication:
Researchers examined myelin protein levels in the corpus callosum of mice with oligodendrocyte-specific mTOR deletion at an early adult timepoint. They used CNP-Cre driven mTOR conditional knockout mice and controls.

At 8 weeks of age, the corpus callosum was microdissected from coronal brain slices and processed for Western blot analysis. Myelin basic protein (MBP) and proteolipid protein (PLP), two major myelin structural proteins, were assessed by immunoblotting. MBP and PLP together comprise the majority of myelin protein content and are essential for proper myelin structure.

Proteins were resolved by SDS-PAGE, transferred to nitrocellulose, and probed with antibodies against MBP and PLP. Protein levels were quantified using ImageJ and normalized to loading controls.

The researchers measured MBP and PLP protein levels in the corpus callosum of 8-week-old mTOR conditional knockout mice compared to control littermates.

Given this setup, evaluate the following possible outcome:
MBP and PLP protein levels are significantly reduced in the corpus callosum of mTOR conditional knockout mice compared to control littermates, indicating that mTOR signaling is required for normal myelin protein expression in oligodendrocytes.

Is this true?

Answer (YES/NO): NO